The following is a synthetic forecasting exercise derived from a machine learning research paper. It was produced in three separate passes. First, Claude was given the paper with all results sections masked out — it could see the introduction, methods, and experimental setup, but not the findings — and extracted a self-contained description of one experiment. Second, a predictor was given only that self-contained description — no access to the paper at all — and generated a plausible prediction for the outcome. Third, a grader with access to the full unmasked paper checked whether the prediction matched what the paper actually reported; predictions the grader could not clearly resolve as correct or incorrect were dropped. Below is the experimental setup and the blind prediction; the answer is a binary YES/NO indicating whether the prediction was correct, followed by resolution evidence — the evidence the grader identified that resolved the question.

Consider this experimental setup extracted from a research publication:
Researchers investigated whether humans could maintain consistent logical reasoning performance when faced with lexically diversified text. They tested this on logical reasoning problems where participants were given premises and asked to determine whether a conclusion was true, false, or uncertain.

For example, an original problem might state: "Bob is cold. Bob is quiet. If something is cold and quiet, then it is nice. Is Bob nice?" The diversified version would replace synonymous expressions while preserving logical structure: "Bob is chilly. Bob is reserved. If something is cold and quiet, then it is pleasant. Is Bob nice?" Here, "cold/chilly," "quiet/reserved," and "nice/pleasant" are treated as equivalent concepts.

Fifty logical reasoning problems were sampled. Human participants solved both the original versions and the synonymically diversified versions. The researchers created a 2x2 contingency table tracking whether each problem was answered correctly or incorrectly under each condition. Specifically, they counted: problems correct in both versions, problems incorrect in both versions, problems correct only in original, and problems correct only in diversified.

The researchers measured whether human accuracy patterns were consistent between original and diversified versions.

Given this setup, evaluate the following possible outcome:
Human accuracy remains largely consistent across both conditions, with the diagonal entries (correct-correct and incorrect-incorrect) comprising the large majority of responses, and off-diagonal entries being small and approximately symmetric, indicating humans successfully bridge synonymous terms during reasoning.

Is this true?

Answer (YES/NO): YES